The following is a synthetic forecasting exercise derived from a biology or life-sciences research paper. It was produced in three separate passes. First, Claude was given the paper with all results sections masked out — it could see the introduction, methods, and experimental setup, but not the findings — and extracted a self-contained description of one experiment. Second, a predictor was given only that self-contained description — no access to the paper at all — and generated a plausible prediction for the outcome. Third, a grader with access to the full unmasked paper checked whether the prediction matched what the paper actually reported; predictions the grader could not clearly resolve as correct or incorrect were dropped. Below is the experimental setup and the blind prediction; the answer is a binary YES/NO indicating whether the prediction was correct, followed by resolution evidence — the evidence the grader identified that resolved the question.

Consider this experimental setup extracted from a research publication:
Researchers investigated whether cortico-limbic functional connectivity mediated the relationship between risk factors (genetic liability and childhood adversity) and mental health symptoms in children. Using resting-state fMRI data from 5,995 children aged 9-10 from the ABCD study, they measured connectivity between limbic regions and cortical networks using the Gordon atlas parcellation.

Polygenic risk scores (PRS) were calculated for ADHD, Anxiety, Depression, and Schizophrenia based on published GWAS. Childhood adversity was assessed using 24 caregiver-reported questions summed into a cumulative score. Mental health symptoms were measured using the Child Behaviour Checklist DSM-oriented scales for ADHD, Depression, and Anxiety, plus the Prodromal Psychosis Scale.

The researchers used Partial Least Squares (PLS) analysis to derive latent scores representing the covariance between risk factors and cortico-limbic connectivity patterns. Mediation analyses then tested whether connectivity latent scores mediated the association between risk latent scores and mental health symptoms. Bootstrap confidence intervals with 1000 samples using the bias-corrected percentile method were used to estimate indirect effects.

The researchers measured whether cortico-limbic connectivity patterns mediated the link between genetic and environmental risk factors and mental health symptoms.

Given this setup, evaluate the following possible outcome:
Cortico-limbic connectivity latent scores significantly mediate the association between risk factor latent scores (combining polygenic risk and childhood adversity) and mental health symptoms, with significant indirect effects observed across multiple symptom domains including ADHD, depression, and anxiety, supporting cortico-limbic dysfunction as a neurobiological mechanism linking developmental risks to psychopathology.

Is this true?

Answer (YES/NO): NO